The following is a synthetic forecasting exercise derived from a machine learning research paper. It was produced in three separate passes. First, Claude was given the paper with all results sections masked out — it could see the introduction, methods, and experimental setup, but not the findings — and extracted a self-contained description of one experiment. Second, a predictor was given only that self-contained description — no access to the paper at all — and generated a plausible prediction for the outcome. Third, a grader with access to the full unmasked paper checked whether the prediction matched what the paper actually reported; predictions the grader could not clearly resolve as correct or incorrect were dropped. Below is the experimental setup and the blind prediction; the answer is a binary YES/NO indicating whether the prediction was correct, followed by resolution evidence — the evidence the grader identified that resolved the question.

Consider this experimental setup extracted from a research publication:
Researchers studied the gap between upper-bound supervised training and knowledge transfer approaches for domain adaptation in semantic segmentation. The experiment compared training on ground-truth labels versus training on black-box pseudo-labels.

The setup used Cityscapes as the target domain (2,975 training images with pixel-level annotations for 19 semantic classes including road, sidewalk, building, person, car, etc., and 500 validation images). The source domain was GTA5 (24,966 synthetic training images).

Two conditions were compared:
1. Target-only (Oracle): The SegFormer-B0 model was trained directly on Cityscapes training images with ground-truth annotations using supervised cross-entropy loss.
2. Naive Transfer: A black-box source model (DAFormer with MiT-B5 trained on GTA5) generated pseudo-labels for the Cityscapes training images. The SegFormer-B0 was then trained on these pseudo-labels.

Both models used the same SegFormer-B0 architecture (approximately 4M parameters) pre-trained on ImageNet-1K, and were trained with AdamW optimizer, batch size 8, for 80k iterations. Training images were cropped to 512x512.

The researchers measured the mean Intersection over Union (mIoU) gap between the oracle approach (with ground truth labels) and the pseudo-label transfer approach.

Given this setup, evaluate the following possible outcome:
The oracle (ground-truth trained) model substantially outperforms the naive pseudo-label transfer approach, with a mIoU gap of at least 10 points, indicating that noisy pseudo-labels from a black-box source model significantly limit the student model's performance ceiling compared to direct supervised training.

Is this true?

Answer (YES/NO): YES